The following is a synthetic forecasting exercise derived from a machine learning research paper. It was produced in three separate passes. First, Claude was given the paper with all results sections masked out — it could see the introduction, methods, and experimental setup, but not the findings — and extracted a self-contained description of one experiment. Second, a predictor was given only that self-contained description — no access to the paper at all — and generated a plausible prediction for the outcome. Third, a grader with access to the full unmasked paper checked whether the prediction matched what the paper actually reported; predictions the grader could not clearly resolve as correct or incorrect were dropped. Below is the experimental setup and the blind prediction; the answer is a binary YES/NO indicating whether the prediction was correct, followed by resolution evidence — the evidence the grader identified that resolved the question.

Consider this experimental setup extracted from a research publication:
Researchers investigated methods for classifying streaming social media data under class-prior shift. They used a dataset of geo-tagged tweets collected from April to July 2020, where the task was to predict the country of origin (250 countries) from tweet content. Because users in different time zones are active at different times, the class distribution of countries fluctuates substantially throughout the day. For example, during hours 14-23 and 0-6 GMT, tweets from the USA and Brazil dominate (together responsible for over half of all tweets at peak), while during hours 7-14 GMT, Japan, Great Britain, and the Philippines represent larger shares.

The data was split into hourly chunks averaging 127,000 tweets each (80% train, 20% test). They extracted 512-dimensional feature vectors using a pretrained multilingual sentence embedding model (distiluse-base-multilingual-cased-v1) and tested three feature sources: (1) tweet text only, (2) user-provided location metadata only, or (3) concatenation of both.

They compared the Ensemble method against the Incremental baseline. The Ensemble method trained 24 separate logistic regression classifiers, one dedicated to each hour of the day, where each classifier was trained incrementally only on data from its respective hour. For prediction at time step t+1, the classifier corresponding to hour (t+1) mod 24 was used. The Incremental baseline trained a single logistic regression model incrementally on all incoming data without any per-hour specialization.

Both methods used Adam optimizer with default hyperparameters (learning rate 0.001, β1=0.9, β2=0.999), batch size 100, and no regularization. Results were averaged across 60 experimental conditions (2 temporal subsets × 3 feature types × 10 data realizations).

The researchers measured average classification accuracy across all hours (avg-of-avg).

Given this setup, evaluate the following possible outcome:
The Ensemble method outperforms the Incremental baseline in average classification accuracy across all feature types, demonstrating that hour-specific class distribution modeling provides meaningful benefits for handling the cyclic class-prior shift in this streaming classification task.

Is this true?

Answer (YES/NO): NO